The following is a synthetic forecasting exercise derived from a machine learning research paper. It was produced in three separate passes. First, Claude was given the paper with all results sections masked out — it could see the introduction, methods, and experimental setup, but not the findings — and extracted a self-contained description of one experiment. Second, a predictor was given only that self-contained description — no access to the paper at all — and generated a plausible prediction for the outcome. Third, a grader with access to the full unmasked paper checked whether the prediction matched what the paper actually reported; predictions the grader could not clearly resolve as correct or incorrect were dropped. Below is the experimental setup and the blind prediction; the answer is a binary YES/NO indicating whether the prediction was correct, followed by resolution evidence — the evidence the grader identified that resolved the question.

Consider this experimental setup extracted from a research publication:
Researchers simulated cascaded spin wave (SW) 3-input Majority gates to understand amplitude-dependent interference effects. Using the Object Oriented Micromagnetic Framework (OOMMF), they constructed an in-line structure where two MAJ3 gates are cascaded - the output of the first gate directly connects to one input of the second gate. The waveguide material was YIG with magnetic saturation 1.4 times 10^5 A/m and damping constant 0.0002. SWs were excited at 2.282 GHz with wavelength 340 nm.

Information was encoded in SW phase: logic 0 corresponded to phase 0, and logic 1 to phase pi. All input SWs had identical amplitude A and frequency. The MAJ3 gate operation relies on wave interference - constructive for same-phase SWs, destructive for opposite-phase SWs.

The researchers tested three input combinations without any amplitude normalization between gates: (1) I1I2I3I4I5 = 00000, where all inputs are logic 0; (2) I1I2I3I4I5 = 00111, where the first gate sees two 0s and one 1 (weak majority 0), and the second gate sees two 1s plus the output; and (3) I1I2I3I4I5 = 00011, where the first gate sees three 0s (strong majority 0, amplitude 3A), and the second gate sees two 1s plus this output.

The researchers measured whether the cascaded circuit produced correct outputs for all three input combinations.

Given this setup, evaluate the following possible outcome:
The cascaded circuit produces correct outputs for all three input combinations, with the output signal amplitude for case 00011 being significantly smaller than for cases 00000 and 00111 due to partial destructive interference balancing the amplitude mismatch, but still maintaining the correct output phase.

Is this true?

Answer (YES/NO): NO